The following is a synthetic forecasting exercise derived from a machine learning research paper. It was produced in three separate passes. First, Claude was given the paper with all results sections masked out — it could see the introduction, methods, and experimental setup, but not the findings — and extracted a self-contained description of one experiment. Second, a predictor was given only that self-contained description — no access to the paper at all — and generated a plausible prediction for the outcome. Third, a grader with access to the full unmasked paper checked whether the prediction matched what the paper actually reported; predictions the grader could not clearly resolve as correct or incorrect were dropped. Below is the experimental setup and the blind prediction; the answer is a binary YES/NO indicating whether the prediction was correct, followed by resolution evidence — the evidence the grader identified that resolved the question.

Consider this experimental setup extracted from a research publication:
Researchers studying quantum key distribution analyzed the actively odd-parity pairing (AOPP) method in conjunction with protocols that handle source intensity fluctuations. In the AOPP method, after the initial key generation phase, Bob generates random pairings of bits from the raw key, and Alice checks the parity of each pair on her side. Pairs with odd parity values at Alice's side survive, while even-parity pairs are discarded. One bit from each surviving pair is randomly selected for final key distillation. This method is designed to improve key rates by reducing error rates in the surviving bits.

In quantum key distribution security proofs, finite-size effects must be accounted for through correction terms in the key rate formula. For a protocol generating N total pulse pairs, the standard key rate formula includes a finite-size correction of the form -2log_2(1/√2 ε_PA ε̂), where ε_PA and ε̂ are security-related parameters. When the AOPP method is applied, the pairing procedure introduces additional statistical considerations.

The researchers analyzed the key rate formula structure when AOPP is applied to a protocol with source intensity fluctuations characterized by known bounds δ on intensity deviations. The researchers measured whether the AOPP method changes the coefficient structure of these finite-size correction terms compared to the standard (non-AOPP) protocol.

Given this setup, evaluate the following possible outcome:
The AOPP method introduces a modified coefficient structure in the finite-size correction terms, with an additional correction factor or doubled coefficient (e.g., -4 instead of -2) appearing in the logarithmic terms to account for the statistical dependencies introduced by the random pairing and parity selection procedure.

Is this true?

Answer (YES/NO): YES